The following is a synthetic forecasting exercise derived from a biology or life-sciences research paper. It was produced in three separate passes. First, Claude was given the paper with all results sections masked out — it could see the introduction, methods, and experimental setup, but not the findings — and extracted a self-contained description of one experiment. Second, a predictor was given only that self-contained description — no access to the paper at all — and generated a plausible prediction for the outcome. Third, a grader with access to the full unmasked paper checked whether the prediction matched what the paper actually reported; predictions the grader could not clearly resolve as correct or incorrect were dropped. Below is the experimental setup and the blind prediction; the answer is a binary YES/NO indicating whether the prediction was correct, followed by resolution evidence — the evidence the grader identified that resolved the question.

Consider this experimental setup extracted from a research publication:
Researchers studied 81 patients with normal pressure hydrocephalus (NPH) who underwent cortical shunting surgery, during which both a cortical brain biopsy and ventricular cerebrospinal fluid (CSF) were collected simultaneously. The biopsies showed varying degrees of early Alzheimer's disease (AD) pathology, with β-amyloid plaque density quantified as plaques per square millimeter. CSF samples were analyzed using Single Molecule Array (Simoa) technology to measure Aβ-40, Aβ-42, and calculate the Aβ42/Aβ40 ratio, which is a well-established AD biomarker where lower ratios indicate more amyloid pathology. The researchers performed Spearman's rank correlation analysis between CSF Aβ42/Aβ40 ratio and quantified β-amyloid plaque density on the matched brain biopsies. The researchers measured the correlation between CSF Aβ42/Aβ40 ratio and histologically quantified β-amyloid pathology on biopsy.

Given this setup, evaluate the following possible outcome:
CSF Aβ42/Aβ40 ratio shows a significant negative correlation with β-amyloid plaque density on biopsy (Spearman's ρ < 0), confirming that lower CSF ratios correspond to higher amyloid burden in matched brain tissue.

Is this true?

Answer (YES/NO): YES